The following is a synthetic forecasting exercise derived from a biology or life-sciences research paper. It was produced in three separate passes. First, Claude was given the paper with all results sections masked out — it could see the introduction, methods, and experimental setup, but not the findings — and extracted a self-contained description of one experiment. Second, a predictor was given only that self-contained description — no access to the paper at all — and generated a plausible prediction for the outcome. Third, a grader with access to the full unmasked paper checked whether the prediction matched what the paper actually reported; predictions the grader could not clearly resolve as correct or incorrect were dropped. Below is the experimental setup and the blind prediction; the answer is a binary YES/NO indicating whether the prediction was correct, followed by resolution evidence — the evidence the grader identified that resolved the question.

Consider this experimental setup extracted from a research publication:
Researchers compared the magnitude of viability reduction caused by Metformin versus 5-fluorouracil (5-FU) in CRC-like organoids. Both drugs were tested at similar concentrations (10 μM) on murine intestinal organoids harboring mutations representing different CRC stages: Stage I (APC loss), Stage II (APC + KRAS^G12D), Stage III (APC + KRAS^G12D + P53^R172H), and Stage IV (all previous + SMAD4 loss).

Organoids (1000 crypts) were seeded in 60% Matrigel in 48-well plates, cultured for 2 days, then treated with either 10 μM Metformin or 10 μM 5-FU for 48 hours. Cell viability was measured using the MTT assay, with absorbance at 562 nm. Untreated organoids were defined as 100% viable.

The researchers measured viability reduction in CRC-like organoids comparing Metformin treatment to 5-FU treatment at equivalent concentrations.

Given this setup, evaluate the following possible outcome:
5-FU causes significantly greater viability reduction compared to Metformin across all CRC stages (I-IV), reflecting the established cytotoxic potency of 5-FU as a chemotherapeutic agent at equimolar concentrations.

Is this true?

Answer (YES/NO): NO